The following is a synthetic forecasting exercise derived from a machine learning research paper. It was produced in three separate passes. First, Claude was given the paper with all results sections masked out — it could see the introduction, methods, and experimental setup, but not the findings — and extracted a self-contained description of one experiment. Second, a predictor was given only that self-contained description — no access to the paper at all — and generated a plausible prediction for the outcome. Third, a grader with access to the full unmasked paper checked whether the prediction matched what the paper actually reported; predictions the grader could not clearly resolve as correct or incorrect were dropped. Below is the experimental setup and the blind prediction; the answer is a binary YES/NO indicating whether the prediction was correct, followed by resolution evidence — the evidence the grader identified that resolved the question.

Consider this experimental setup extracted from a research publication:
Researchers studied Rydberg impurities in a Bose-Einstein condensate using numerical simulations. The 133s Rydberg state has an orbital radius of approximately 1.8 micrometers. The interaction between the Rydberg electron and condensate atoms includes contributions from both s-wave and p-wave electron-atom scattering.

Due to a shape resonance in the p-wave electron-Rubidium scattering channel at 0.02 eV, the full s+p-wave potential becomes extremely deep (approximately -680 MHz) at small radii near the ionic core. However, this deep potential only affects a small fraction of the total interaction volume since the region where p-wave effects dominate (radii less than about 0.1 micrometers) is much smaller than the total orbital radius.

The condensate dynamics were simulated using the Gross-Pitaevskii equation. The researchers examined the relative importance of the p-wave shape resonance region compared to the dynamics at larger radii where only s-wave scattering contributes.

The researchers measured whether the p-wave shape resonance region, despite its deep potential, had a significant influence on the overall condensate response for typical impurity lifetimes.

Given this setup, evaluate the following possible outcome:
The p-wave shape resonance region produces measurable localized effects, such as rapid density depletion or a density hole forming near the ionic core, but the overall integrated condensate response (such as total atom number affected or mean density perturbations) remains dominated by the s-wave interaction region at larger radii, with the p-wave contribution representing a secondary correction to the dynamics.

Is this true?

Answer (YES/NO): NO